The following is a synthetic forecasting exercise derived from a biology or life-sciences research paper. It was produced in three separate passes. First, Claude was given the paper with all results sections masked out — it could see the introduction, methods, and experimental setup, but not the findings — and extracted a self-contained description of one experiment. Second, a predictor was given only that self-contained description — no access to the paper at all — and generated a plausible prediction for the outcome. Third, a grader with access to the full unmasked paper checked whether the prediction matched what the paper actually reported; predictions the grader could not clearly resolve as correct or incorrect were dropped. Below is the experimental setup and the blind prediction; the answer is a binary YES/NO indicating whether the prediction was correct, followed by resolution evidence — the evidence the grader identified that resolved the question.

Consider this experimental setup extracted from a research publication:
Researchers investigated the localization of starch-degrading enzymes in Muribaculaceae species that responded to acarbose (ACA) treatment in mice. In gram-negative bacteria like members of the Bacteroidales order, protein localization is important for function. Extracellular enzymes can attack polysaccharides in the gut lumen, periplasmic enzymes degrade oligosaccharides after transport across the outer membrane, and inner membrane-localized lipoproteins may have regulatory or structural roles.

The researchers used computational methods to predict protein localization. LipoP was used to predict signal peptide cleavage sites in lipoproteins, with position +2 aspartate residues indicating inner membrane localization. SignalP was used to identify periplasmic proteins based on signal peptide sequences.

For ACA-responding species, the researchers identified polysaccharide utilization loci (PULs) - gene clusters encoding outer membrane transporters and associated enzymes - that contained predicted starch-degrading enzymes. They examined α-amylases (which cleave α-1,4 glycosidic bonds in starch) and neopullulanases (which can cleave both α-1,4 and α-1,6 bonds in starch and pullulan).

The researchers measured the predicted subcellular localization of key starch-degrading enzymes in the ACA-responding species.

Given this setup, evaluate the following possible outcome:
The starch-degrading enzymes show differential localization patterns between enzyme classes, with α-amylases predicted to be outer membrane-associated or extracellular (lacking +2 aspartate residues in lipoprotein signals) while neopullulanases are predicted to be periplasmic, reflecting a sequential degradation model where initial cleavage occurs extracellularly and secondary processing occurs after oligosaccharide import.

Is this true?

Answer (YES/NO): YES